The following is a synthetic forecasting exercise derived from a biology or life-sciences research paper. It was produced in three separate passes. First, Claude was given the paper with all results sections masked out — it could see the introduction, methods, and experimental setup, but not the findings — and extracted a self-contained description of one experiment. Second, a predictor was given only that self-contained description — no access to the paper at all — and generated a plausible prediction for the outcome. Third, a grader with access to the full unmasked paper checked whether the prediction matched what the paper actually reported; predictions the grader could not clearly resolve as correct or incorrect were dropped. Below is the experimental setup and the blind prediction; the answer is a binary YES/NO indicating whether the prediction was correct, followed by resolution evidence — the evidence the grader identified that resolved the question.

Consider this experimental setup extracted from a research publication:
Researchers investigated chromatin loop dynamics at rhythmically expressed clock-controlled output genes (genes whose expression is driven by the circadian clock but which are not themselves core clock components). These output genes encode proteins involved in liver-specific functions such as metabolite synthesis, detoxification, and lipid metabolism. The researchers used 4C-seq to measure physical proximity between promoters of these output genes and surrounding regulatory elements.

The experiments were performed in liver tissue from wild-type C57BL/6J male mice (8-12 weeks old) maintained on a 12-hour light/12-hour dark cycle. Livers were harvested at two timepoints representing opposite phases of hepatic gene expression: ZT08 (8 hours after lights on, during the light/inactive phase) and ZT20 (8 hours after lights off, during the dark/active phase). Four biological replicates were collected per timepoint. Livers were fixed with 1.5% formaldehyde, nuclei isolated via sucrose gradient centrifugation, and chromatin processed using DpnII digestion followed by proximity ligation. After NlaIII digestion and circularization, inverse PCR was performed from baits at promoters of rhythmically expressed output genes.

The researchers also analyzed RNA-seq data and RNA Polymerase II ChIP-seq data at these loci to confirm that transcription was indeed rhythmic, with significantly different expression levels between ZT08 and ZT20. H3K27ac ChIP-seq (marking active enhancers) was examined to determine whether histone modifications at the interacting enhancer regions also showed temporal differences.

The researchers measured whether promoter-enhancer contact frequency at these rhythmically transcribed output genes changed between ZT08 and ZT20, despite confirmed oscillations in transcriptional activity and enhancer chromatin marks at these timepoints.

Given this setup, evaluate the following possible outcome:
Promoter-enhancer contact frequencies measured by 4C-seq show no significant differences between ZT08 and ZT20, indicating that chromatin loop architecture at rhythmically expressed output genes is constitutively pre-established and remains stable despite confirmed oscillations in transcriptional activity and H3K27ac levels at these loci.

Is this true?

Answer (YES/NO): YES